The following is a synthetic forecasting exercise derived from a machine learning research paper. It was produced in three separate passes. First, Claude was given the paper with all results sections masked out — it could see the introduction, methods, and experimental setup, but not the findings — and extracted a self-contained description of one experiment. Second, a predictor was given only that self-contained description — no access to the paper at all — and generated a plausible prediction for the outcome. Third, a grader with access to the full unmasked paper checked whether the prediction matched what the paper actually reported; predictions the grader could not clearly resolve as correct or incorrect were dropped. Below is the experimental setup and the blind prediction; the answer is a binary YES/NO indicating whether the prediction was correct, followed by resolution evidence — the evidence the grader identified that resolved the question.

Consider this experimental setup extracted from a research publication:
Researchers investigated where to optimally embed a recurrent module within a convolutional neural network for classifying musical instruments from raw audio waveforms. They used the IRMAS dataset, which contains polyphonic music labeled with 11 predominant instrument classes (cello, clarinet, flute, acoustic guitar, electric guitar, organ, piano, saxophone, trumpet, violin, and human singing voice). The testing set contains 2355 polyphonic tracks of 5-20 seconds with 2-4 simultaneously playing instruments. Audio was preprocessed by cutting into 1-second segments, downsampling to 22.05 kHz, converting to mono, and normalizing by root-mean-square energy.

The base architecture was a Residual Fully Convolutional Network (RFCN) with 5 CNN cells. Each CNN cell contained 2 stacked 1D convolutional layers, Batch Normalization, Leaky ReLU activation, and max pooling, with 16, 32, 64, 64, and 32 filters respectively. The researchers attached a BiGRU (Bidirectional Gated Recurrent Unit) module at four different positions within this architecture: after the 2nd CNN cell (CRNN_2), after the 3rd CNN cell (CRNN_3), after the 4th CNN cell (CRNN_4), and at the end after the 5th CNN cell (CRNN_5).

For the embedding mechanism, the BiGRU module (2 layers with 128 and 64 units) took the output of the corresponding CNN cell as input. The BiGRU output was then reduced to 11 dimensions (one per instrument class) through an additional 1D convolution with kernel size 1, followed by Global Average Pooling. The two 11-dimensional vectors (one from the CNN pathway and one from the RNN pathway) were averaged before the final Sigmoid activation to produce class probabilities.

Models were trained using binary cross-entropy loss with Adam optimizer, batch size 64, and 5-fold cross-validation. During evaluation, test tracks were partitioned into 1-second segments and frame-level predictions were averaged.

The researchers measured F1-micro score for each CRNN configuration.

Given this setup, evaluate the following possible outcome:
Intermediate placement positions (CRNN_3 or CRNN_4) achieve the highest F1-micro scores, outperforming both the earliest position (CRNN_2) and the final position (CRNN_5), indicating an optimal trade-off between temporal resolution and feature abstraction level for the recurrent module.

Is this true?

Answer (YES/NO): YES